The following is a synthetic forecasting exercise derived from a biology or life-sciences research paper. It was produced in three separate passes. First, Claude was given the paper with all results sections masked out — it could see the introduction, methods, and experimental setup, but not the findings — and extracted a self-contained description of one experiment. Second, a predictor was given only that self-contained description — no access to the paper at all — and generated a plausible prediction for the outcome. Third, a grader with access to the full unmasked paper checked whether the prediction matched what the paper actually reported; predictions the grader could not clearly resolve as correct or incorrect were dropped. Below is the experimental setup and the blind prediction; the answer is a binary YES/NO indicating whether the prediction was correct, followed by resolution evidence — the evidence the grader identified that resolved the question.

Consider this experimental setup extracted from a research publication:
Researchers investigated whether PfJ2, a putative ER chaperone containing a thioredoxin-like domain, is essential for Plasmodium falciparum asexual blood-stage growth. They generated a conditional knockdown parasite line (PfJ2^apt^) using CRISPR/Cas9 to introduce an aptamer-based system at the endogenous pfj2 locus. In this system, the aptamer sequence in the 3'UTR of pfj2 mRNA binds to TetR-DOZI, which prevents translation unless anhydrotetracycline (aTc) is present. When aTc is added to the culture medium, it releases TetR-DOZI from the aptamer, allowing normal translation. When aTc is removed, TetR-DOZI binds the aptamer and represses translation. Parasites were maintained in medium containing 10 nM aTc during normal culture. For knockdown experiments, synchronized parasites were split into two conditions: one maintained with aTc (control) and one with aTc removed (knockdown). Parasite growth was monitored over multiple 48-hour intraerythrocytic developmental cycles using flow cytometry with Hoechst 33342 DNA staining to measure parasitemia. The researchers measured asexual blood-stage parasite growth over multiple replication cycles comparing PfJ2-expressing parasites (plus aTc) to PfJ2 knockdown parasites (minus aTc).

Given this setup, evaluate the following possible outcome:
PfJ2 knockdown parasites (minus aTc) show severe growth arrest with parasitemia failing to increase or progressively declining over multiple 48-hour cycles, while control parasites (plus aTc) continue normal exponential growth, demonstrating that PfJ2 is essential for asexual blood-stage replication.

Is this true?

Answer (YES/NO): YES